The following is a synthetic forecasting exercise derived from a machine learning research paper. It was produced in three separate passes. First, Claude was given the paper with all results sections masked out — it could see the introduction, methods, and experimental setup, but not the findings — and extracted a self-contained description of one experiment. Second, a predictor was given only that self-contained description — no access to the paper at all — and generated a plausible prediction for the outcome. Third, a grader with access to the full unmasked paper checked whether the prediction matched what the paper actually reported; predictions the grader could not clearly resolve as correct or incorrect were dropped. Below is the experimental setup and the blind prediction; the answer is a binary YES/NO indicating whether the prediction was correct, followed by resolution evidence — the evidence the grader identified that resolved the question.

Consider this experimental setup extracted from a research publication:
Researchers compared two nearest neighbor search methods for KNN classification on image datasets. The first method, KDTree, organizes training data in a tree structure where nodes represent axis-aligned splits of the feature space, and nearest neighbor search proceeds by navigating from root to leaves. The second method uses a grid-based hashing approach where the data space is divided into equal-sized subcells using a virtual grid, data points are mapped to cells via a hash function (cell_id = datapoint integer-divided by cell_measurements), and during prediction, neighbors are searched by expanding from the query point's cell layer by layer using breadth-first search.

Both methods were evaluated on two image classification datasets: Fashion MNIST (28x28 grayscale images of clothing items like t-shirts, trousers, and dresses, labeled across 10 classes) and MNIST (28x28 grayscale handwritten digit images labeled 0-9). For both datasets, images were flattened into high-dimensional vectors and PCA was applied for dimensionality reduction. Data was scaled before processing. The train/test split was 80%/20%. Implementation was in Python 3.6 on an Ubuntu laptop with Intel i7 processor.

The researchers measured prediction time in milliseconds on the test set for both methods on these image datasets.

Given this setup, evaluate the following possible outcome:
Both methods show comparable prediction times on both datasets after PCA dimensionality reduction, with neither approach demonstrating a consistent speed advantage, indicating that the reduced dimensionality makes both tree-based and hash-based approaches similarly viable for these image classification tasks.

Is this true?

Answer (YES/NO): NO